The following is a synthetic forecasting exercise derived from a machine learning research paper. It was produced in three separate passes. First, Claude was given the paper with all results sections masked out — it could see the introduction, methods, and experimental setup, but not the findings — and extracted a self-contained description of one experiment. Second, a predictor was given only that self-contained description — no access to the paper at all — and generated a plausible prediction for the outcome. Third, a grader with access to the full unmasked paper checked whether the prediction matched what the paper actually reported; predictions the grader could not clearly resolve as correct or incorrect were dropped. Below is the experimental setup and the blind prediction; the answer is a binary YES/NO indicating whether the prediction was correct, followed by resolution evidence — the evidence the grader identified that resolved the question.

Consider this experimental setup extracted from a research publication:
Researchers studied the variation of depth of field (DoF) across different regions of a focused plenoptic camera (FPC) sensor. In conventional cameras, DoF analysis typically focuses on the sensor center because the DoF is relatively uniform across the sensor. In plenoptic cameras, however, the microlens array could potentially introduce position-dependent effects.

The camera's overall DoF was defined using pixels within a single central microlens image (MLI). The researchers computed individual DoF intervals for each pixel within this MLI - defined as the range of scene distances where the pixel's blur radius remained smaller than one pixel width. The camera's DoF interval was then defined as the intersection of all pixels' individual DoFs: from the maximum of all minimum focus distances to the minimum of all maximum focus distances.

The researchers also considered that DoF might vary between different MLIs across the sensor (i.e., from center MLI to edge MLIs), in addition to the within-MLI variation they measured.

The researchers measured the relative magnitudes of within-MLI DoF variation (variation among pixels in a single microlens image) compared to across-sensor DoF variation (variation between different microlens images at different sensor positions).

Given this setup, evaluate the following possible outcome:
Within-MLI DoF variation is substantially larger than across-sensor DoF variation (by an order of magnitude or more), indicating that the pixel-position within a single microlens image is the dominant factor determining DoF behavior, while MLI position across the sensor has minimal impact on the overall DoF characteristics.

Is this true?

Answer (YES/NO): NO